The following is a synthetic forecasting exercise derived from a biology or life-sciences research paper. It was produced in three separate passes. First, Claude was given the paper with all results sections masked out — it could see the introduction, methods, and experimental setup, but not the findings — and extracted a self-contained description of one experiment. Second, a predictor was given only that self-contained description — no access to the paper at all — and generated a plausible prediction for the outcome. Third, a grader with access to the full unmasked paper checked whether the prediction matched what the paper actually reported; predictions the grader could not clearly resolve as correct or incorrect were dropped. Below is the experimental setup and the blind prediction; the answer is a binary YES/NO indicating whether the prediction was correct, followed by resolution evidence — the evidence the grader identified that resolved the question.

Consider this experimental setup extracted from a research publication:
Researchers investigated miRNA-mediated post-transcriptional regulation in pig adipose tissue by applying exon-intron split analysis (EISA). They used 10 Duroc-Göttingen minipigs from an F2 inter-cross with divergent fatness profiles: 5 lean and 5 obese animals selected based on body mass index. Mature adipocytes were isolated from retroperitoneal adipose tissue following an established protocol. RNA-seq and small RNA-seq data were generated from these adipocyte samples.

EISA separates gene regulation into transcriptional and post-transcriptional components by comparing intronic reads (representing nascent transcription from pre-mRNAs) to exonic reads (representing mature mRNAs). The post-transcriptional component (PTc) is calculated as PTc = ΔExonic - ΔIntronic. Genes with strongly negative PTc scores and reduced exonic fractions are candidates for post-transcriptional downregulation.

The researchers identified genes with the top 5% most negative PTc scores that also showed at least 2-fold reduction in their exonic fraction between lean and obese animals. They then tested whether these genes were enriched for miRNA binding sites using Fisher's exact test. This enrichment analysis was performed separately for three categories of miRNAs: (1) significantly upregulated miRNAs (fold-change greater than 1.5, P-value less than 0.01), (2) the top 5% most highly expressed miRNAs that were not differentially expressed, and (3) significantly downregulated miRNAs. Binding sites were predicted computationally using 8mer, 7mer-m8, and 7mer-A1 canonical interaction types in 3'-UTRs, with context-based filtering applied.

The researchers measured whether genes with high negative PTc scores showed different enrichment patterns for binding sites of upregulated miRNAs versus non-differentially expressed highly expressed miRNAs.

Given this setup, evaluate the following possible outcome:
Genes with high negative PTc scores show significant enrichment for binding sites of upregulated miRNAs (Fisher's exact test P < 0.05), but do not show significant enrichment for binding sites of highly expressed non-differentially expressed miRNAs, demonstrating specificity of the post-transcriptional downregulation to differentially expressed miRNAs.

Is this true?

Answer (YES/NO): NO